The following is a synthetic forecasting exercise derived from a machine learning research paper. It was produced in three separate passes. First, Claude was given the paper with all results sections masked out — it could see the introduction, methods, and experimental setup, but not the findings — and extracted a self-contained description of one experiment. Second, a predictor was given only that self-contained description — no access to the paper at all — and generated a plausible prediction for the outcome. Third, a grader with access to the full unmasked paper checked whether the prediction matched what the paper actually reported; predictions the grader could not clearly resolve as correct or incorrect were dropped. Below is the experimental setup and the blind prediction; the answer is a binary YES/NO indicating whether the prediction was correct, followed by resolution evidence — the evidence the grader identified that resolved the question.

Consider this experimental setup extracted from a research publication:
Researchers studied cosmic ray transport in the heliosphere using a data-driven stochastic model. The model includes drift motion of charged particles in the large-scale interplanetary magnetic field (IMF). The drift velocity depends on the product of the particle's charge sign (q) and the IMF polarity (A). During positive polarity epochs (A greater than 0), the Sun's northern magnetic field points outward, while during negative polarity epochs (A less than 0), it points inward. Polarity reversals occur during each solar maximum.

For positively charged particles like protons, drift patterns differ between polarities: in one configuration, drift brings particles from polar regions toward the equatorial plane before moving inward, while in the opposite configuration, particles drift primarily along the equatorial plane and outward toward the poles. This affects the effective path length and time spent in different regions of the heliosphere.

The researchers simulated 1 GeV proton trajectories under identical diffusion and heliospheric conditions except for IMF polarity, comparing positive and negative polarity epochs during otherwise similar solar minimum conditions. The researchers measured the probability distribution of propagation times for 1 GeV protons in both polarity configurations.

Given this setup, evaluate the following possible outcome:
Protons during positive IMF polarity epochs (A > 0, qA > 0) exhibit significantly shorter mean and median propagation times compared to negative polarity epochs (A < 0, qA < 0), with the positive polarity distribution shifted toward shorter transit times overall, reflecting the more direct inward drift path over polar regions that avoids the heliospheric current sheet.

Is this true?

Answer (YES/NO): YES